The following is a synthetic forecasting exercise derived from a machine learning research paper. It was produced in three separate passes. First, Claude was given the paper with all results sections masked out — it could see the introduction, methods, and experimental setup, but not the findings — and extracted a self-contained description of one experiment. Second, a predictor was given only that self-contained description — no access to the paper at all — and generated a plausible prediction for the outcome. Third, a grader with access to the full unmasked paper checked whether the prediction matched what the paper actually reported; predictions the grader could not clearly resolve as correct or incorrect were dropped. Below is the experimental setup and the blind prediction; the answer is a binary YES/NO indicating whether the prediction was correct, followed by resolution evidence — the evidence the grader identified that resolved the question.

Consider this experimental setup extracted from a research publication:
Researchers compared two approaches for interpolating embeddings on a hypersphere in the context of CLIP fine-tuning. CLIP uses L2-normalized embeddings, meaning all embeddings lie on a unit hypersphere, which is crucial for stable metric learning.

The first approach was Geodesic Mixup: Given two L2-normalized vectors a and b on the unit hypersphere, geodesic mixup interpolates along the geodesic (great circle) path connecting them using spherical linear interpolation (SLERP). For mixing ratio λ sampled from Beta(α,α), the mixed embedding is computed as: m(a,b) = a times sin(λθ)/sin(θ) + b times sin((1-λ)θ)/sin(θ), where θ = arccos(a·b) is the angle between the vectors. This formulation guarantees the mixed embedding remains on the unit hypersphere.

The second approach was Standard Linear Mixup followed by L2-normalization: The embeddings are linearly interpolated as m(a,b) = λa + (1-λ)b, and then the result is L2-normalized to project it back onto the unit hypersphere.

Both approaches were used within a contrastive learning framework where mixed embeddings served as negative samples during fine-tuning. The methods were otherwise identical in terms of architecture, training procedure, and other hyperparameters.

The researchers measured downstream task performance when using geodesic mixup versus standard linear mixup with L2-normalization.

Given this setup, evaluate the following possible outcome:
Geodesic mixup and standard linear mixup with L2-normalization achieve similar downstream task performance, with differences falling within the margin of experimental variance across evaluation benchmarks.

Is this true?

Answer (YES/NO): NO